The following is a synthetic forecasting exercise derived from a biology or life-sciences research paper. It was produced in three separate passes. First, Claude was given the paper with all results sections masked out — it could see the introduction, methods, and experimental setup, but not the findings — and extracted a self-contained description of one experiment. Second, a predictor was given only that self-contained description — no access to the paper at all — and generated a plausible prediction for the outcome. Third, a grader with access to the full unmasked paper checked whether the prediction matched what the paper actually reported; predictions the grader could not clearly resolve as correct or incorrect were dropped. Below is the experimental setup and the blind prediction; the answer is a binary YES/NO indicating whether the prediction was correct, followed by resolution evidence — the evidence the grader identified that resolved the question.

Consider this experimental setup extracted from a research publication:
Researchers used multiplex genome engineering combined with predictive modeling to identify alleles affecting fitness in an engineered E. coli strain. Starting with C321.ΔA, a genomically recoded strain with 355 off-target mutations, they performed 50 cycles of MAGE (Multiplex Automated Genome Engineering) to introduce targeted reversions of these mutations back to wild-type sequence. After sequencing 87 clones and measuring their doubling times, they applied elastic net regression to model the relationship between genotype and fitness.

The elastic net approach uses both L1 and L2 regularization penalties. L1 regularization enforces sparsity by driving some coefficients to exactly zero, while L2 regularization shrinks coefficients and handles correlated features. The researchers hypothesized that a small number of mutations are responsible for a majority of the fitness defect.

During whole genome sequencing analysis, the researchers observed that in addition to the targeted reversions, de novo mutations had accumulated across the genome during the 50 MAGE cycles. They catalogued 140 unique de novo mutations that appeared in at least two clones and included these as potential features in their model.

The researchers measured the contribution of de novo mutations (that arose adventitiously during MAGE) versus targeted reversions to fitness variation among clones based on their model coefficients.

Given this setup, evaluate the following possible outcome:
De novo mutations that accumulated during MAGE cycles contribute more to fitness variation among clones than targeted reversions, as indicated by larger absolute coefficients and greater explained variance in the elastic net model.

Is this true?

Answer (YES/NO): NO